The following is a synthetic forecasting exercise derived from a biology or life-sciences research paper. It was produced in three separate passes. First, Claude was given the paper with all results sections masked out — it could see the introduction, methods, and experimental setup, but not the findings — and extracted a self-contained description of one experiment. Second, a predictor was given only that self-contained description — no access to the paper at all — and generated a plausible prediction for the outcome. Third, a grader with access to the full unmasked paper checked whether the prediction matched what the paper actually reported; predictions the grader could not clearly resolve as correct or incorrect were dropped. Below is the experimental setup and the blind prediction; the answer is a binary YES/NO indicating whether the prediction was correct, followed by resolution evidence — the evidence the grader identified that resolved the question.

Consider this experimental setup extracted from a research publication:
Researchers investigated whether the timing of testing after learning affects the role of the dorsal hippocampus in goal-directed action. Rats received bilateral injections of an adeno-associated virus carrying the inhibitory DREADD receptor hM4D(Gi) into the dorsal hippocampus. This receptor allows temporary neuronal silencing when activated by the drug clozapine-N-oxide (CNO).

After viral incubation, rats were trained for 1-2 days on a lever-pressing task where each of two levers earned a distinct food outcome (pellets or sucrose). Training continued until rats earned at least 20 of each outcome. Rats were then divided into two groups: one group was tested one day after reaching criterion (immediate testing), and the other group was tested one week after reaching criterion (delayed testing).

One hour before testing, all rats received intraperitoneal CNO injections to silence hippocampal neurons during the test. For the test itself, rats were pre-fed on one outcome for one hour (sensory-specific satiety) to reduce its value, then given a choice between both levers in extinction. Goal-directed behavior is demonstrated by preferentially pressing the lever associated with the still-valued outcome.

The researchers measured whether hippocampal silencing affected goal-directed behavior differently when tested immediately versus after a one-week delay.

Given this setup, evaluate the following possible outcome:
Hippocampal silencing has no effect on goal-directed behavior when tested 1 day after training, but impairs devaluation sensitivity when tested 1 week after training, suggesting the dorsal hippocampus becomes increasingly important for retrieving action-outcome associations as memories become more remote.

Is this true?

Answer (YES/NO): NO